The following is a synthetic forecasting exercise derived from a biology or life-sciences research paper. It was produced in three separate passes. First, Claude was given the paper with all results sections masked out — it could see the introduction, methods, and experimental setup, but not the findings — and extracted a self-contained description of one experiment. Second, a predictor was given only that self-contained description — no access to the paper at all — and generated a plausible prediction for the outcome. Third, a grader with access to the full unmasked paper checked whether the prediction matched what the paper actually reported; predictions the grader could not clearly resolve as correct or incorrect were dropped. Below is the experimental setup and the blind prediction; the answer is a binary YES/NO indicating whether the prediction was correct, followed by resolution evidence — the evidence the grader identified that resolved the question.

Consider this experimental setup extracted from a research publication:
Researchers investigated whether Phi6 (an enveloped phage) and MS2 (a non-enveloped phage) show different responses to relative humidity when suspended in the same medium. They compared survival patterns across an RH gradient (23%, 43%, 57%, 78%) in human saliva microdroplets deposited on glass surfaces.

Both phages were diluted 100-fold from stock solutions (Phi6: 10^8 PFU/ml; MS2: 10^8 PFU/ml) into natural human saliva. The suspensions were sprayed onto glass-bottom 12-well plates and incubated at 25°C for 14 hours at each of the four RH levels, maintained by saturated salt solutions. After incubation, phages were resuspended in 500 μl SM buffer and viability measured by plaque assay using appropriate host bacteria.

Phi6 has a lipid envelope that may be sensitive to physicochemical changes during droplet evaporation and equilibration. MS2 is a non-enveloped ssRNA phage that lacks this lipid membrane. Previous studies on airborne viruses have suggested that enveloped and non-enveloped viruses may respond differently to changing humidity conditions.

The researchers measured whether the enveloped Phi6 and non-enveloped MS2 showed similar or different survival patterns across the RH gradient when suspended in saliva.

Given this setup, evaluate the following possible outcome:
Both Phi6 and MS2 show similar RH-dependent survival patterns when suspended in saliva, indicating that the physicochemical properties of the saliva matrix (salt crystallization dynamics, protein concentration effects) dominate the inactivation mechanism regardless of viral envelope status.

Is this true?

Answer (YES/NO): NO